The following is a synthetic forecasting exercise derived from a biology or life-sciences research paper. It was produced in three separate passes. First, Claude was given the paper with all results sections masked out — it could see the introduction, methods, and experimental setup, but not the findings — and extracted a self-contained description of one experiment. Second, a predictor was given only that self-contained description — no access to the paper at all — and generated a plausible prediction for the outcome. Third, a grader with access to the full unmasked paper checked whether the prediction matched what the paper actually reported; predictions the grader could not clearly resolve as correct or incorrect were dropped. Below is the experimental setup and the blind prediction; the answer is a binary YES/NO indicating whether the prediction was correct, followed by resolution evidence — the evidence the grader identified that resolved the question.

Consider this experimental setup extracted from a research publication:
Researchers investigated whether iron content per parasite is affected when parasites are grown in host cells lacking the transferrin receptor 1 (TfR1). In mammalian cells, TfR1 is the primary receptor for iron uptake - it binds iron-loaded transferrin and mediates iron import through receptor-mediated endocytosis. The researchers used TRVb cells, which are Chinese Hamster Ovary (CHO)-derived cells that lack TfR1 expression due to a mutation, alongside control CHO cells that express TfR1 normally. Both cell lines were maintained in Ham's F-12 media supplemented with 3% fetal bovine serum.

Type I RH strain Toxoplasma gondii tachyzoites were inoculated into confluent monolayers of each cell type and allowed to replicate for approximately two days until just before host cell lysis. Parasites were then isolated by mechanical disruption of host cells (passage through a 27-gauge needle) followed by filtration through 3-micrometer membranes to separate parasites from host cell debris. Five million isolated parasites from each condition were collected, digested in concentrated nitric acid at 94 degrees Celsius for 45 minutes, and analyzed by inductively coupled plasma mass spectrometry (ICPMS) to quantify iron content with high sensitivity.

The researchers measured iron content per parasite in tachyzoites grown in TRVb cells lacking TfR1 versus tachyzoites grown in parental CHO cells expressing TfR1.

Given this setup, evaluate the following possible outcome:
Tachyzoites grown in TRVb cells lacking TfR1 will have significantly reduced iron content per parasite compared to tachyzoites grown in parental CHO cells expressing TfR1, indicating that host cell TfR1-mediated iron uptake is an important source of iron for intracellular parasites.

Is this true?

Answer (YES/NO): NO